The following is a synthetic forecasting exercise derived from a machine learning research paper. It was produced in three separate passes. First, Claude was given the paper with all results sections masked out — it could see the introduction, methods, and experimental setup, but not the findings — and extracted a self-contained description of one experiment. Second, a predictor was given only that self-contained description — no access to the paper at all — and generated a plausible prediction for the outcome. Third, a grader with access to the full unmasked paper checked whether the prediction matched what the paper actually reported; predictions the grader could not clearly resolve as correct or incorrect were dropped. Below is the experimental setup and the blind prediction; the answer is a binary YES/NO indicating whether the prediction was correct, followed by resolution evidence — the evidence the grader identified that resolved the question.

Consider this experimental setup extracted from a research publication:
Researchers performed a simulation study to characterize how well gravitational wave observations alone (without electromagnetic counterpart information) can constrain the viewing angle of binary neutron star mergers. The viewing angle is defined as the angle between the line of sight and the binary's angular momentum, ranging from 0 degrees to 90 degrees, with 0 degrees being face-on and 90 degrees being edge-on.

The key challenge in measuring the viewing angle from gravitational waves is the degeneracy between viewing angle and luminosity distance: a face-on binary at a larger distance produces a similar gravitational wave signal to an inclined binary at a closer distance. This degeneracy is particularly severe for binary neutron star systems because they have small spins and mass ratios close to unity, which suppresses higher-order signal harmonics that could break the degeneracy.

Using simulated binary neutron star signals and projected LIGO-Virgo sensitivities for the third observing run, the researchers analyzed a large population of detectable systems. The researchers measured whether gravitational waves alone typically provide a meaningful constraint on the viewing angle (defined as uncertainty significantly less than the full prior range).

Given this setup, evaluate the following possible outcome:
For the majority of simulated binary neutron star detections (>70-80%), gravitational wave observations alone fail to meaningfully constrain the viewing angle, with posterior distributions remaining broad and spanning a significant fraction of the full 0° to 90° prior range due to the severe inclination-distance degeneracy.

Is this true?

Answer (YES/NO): YES